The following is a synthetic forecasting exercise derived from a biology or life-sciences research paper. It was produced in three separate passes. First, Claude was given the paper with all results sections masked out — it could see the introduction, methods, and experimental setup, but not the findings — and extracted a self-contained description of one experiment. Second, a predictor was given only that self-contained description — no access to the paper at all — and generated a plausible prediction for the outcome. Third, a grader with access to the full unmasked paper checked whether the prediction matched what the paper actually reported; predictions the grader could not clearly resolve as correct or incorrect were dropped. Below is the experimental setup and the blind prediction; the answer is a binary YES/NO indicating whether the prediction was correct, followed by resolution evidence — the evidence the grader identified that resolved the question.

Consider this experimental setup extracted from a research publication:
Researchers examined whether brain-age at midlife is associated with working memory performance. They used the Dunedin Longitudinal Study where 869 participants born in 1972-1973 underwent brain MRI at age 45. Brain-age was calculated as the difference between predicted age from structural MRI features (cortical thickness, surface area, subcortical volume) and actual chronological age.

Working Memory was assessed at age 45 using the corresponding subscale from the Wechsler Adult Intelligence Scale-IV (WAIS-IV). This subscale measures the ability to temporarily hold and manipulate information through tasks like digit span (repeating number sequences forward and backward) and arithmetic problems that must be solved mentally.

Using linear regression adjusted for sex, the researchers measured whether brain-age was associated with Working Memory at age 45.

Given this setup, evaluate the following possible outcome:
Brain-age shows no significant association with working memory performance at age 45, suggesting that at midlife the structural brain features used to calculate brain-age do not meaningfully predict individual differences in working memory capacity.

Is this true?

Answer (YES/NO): NO